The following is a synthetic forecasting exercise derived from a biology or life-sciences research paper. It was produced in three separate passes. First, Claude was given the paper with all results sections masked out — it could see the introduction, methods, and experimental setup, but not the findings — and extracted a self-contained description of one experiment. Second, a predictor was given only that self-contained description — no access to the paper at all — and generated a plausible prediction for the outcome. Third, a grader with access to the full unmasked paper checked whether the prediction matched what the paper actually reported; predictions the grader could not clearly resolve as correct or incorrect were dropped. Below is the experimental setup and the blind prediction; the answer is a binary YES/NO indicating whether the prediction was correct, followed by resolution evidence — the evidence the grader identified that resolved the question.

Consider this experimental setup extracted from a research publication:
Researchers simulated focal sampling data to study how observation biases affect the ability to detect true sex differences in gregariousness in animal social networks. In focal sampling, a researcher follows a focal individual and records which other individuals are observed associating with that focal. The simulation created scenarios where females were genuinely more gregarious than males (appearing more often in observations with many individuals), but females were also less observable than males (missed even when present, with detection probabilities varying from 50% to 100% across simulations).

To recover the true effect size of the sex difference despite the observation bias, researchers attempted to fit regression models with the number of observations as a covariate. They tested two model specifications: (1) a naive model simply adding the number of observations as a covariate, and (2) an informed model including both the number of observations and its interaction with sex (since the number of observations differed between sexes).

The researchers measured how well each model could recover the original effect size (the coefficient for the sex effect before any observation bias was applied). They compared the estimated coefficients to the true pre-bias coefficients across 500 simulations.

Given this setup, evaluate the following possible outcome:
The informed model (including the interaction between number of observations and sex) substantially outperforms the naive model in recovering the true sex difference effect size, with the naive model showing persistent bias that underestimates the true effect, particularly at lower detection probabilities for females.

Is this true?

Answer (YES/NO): NO